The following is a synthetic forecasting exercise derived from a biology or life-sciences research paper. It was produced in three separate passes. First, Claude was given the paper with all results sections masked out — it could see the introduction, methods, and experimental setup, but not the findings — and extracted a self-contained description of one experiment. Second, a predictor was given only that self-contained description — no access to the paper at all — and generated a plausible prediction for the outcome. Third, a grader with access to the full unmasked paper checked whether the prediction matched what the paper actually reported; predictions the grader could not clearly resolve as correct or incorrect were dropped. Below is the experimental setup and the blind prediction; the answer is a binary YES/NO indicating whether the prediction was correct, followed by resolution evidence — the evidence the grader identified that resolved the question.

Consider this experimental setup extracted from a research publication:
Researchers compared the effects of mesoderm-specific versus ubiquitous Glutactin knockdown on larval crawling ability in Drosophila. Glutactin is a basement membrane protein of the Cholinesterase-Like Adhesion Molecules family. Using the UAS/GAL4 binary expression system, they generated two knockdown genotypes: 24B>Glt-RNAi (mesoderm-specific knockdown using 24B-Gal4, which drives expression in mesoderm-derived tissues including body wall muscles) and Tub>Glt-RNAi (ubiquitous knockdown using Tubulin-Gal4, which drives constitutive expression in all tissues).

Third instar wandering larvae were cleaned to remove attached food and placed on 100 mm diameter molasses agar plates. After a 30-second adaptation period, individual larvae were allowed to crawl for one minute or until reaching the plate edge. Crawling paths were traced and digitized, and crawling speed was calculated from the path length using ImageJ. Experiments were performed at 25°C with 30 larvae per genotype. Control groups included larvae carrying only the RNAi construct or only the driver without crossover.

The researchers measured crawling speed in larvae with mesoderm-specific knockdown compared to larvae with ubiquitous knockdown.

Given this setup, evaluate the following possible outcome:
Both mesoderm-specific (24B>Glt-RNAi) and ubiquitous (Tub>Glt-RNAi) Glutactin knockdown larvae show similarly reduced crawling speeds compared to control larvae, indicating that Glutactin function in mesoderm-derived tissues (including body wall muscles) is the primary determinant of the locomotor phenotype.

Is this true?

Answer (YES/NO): NO